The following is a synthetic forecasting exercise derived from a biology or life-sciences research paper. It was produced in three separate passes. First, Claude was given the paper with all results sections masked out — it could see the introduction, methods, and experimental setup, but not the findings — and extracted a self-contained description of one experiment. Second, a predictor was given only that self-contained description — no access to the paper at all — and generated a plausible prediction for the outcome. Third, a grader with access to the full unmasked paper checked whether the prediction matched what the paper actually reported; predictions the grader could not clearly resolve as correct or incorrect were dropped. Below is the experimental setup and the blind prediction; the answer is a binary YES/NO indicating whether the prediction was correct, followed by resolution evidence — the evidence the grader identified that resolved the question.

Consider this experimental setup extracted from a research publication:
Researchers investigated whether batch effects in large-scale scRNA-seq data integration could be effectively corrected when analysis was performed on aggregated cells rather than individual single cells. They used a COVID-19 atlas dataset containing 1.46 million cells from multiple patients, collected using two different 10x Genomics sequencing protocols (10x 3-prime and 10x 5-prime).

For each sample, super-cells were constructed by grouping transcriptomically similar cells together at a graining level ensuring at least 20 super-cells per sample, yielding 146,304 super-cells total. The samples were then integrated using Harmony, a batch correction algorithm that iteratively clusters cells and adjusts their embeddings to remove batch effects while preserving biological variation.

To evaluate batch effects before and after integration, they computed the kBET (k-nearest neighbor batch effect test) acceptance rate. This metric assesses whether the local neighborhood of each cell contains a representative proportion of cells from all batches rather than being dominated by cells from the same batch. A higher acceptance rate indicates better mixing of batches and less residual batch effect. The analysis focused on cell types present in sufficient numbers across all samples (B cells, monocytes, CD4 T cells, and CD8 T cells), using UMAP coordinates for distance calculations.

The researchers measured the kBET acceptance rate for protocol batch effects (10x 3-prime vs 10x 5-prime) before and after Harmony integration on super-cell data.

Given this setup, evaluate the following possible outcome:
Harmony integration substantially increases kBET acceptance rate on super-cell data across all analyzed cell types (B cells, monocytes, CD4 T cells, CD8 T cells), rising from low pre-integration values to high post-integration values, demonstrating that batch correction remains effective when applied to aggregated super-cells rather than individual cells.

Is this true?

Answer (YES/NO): YES